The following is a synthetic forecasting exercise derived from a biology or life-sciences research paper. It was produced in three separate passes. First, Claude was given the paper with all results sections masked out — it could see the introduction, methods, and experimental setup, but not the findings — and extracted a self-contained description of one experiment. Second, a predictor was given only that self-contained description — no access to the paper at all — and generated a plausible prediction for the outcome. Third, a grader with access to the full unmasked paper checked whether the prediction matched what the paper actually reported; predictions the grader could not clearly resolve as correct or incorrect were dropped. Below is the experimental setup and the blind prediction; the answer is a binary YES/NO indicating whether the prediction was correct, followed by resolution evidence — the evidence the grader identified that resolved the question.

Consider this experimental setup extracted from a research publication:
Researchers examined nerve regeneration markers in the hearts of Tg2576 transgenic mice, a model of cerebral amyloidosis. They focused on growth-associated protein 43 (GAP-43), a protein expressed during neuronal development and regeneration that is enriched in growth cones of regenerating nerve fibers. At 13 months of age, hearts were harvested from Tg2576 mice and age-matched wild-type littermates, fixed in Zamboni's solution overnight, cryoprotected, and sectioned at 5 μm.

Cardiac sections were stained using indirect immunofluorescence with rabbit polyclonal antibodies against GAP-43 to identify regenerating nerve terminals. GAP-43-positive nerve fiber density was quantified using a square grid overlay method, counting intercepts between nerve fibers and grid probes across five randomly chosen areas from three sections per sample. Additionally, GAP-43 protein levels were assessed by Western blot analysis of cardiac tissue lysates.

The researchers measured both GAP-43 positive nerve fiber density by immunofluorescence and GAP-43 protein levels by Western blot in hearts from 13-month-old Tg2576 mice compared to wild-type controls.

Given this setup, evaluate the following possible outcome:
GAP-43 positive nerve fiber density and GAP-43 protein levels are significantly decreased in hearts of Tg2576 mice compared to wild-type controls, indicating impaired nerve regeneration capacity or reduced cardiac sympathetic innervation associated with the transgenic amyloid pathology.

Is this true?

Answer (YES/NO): YES